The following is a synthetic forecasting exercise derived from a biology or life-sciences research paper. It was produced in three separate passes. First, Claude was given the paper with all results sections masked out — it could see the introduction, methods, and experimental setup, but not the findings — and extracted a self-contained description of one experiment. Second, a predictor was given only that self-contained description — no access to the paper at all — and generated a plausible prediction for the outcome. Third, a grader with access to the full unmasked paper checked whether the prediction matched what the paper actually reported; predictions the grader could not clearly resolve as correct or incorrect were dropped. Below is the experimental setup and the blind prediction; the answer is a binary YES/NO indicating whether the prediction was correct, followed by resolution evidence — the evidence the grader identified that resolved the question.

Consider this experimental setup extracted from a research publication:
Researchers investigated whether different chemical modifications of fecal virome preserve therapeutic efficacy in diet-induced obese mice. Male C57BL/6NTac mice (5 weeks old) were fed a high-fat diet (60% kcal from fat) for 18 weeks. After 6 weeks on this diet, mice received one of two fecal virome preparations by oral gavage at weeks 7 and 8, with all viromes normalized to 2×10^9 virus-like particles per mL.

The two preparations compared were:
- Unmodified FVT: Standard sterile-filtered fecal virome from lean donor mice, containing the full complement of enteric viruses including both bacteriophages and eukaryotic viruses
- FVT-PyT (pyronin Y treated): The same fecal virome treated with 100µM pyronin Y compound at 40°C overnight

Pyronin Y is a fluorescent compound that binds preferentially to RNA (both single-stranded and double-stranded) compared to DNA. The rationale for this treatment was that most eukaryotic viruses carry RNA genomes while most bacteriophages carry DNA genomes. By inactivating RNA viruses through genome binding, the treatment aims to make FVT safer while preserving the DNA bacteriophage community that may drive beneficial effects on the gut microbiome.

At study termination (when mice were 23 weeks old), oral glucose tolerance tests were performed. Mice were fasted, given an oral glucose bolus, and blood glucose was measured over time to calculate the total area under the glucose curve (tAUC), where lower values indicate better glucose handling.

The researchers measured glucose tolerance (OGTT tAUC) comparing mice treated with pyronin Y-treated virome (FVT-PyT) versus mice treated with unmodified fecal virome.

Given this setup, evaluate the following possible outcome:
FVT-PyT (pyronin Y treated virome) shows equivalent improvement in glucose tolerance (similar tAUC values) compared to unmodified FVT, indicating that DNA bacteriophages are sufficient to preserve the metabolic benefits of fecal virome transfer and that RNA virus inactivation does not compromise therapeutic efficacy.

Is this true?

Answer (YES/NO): NO